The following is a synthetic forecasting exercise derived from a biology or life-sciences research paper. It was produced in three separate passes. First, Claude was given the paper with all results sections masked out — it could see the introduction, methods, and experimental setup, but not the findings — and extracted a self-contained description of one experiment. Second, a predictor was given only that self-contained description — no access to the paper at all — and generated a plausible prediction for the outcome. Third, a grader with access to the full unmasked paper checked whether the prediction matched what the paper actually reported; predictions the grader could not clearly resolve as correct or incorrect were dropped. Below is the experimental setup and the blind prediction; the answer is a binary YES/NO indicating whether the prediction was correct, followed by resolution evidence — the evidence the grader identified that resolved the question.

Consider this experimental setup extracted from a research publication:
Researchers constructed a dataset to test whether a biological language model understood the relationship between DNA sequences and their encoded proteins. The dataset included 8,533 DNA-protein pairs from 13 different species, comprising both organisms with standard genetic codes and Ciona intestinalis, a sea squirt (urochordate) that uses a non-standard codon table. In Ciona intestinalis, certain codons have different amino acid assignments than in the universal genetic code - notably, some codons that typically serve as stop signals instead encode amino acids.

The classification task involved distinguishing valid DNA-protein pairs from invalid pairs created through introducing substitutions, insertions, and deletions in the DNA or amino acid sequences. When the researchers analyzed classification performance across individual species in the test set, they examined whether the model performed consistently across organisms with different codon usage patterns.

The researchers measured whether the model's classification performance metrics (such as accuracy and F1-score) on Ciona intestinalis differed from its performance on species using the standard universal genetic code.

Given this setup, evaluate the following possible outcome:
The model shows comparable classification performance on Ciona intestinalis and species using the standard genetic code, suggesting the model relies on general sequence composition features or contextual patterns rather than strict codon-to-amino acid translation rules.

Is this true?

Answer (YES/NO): NO